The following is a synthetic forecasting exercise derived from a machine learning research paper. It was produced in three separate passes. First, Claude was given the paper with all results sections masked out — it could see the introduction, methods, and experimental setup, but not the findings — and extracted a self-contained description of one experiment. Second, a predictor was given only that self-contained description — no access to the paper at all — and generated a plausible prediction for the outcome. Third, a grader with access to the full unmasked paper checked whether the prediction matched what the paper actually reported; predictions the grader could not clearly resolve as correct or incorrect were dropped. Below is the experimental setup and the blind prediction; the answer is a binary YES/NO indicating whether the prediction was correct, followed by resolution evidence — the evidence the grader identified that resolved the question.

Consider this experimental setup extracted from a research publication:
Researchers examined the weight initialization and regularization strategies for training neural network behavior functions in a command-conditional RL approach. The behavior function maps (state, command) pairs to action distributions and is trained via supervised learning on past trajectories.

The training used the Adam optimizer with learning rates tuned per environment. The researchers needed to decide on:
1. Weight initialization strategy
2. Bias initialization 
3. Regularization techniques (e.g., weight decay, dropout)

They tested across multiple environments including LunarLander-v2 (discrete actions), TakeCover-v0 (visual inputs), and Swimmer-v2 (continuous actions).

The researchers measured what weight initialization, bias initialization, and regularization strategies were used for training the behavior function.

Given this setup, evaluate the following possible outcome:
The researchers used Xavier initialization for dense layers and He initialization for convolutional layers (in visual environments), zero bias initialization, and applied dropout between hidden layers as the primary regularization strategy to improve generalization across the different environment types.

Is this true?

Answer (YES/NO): NO